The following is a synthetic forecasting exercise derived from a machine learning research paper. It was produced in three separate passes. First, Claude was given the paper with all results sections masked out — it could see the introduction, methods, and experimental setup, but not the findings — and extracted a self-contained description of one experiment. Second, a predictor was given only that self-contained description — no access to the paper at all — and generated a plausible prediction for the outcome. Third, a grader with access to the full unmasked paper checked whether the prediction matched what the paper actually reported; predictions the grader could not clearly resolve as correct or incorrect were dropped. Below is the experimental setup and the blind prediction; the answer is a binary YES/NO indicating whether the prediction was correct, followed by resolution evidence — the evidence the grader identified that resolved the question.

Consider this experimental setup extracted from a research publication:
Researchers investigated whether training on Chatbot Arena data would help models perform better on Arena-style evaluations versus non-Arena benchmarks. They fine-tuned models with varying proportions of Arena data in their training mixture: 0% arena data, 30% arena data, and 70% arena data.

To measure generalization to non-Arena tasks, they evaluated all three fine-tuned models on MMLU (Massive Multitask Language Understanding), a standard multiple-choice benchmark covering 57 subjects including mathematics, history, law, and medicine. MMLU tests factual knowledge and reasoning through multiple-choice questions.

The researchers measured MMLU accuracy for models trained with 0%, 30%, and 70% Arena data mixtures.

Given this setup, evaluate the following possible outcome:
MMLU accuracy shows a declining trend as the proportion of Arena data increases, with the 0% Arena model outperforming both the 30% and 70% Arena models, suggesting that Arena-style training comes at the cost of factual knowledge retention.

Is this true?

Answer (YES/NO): NO